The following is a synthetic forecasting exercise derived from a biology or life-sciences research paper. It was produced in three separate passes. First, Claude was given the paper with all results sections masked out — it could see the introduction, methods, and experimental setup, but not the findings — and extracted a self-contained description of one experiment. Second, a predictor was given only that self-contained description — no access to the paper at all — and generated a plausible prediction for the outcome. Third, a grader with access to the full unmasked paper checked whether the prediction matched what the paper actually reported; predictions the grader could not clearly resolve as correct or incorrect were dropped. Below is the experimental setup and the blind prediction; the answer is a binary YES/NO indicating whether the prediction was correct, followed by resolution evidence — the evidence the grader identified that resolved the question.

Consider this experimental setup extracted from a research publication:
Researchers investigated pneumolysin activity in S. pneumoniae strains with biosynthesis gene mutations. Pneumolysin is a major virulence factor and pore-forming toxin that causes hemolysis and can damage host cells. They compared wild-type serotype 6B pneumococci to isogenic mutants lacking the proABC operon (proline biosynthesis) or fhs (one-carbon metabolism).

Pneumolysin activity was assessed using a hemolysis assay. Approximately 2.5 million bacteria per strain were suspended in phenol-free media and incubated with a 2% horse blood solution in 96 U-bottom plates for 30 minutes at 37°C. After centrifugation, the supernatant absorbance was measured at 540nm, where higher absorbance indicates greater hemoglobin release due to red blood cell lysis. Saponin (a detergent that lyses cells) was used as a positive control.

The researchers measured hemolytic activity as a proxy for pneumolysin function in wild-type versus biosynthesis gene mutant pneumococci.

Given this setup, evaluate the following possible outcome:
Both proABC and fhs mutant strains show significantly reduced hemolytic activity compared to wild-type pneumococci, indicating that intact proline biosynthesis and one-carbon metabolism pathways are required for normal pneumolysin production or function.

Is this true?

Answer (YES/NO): NO